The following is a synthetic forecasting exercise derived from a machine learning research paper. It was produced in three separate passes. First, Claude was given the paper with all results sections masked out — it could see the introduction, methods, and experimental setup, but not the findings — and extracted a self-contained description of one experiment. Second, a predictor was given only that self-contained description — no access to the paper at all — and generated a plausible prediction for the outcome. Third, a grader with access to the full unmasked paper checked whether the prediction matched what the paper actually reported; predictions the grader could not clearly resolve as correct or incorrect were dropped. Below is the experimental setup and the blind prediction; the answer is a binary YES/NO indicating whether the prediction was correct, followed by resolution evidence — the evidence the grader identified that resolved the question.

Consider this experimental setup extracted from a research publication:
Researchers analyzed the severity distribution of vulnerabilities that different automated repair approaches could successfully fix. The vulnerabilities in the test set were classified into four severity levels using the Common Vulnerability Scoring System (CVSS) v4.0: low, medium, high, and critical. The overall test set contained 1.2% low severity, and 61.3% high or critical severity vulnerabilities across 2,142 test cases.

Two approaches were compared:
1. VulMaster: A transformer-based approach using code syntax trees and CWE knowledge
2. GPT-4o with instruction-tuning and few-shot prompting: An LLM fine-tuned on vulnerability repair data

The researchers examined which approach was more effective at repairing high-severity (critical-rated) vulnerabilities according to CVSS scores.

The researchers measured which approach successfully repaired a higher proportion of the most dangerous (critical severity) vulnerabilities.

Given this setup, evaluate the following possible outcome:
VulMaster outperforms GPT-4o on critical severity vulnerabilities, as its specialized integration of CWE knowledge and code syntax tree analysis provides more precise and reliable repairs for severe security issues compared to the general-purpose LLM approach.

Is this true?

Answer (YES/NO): NO